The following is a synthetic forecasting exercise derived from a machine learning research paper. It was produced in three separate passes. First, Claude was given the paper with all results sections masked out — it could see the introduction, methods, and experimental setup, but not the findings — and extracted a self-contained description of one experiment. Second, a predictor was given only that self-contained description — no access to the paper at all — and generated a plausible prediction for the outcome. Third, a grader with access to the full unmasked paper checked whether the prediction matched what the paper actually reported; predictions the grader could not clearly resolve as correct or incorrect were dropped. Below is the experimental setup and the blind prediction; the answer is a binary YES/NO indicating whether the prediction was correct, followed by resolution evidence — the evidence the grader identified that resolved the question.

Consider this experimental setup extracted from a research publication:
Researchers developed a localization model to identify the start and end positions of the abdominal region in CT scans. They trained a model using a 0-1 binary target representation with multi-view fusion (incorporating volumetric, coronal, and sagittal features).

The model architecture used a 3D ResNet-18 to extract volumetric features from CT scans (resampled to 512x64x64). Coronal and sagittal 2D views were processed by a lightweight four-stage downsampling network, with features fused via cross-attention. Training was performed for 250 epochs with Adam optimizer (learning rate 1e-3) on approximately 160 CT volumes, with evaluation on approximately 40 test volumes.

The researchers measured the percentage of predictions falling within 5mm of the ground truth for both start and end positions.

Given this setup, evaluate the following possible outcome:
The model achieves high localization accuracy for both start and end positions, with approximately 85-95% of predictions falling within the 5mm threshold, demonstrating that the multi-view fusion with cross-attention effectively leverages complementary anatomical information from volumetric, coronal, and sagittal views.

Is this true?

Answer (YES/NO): NO